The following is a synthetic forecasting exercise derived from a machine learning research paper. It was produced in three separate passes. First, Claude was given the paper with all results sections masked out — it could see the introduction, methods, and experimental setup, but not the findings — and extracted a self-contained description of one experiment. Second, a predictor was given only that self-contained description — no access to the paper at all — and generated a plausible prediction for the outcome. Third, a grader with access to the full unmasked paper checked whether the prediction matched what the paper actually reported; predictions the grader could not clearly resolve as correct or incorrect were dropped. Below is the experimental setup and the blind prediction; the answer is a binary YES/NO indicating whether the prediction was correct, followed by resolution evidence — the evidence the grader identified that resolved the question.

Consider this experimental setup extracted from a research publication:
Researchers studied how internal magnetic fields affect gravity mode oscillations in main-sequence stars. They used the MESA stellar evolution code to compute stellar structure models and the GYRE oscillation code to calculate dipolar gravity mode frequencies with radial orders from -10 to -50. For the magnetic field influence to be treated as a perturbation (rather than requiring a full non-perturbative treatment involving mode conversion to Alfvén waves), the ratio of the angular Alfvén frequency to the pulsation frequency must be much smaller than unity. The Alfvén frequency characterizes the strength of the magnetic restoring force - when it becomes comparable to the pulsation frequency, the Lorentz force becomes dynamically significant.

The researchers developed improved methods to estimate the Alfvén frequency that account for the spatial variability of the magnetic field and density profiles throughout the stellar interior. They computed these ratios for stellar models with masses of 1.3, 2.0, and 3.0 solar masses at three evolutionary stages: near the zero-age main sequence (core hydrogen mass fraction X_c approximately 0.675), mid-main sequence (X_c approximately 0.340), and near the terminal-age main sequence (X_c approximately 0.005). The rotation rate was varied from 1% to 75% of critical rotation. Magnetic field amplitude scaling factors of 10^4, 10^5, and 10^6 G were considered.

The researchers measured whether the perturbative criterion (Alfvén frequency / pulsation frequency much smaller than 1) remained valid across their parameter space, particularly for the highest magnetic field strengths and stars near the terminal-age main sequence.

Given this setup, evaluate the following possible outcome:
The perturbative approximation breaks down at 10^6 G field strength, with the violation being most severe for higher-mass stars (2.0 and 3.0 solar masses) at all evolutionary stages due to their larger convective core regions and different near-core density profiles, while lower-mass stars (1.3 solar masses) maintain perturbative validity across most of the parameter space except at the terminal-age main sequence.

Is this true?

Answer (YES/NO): NO